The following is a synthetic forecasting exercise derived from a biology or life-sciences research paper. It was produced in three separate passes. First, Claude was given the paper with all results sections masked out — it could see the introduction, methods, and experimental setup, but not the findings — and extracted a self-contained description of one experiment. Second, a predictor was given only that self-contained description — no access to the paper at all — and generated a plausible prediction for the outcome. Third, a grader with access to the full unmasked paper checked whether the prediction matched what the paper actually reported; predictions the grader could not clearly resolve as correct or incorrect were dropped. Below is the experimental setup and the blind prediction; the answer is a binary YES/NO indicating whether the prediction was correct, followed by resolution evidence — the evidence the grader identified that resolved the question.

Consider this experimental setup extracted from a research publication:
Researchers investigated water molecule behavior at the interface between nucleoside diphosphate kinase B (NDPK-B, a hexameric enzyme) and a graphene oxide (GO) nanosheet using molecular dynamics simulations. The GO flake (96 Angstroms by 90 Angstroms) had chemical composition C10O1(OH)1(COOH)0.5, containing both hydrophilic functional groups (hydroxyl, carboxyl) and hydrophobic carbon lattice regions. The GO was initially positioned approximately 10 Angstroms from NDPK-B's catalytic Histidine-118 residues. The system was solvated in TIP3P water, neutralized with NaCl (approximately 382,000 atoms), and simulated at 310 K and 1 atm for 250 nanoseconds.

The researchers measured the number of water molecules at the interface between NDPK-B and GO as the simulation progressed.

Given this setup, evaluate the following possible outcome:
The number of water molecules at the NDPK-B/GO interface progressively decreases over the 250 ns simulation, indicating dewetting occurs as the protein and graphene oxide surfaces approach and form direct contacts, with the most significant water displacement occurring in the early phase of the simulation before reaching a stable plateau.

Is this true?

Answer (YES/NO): NO